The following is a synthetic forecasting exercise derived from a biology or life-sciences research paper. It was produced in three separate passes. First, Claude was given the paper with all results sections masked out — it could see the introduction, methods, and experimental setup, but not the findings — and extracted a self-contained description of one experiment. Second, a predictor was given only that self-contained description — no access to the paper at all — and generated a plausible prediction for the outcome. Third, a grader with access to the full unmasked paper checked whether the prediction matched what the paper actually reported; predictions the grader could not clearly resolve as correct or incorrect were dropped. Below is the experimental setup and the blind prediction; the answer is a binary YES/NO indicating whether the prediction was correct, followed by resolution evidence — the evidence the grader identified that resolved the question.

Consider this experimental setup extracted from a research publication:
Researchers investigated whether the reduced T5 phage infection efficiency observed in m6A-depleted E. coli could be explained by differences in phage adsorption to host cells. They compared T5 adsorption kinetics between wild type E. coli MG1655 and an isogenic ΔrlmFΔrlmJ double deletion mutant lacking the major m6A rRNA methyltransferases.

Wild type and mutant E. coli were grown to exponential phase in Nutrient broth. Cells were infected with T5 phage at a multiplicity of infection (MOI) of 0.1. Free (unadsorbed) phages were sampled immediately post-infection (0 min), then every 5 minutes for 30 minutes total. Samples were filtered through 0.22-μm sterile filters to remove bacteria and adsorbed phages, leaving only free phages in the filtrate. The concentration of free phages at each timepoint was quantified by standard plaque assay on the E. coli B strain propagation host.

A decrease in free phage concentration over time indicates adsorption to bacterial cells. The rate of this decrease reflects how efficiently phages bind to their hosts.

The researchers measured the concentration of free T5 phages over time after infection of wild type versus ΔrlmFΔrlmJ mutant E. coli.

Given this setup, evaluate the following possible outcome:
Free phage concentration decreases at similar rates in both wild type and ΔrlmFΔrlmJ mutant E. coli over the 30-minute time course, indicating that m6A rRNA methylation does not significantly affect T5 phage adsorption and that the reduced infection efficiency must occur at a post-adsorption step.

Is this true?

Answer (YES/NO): YES